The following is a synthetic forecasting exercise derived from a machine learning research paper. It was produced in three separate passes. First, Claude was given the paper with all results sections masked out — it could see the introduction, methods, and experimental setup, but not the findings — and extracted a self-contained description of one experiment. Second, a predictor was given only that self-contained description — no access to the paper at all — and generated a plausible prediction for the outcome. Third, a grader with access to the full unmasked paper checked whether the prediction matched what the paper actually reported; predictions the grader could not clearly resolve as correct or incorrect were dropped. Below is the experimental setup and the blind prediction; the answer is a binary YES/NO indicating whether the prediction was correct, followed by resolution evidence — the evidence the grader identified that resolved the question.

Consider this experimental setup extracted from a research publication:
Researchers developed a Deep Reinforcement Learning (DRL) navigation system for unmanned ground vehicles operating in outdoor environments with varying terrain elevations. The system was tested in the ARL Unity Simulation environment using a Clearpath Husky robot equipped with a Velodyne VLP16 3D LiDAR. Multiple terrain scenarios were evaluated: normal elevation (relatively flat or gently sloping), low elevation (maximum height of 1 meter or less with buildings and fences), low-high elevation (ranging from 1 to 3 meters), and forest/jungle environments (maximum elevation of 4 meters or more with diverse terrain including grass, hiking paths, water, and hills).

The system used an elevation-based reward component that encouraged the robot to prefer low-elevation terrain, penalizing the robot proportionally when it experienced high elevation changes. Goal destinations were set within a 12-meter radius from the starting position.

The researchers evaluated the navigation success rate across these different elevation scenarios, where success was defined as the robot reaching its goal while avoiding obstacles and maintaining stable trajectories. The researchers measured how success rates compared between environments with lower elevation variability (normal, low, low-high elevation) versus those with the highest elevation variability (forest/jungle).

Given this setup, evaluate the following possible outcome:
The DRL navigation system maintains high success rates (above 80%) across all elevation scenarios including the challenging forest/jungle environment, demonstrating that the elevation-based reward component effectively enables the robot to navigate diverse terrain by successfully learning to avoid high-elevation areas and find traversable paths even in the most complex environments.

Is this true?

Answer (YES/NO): NO